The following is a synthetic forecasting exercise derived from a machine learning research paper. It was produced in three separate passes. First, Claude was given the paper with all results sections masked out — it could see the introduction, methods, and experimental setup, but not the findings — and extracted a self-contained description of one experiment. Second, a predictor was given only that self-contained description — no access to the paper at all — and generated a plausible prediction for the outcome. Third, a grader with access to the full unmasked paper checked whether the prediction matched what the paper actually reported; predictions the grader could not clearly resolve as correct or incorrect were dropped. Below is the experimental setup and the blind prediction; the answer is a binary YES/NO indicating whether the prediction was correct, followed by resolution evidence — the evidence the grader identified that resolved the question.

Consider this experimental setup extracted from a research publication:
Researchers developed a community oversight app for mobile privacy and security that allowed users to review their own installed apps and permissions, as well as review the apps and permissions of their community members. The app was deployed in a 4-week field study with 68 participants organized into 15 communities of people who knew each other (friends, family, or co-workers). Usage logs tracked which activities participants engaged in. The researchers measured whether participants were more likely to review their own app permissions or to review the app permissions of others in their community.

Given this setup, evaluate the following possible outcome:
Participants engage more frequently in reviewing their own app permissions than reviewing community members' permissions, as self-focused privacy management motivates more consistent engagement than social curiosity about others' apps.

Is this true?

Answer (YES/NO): YES